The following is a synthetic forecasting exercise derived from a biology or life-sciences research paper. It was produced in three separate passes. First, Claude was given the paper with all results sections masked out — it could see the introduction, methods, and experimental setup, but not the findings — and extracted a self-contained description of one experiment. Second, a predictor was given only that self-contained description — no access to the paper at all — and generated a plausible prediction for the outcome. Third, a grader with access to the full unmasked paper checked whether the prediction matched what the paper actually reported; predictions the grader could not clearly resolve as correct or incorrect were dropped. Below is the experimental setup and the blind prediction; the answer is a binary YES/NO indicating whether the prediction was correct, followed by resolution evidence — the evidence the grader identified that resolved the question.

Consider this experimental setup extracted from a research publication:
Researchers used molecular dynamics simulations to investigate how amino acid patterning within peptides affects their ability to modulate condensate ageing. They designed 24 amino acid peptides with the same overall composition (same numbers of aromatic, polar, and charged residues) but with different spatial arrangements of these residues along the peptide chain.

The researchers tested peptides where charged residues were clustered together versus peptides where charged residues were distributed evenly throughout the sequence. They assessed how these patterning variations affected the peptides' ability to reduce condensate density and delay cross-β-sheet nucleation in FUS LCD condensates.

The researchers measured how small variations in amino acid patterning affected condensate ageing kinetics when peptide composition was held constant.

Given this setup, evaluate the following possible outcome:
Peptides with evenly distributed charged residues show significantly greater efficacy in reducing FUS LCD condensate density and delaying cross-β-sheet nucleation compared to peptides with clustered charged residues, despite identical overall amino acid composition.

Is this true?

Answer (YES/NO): NO